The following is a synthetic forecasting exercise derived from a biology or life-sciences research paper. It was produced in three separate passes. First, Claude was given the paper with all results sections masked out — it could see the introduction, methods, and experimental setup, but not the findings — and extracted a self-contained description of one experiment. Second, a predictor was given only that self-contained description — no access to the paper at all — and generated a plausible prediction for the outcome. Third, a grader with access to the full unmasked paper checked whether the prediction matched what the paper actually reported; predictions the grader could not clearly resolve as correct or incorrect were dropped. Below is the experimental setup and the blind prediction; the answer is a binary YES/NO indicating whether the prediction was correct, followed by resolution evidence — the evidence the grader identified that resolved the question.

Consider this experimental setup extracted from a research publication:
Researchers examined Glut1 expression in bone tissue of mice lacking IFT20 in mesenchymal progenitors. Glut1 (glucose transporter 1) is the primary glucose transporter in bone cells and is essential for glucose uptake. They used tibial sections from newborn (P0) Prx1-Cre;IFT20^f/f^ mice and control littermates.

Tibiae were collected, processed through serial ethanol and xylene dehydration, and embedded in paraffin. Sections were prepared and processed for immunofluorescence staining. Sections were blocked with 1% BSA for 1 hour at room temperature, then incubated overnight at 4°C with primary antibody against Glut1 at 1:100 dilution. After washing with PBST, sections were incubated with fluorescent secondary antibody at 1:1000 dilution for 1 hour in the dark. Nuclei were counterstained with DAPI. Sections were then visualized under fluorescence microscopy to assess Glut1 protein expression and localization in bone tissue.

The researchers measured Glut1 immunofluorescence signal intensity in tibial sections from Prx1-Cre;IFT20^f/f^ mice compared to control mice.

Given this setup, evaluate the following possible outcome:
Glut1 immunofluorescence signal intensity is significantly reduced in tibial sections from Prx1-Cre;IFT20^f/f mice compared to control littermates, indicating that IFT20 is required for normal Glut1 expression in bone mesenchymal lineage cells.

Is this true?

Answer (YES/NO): YES